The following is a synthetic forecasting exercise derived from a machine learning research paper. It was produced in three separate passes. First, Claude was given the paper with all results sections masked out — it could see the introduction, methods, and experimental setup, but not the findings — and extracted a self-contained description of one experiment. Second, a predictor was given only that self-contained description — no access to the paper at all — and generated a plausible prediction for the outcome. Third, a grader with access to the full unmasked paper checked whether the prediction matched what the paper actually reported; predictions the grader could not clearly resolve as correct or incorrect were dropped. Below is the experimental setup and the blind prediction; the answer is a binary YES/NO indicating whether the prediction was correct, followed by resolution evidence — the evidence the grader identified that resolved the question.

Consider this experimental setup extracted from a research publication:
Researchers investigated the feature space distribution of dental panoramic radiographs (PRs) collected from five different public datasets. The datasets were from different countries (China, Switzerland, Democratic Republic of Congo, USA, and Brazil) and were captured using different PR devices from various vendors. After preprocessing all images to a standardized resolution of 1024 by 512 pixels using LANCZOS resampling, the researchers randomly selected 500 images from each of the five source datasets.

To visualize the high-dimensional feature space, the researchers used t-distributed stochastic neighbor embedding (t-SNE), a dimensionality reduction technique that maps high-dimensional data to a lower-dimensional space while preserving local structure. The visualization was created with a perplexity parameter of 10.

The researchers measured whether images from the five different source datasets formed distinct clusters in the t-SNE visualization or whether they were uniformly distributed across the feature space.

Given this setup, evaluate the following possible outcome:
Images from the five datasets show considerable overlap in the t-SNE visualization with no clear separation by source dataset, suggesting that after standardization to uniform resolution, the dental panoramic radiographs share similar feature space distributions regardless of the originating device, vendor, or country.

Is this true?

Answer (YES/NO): NO